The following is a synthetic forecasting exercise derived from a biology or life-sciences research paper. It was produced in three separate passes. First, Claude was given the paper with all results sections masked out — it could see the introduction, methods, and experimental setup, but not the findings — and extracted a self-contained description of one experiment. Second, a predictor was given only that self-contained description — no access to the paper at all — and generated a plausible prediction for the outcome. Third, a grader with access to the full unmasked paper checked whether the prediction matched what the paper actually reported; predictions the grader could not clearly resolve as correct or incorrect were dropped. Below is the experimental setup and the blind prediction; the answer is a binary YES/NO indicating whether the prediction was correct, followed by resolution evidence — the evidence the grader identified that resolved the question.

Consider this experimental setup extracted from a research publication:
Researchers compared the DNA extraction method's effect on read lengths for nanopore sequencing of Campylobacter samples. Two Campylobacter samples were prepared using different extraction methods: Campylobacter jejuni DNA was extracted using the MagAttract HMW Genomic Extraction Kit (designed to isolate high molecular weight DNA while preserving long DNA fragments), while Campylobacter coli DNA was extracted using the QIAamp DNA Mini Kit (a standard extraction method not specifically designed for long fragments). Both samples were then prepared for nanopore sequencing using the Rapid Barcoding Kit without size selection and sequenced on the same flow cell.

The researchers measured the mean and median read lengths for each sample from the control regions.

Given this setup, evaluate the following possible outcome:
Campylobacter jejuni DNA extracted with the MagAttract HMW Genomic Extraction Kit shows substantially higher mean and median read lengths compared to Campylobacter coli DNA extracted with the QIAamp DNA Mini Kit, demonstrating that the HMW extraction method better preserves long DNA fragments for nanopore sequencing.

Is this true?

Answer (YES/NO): YES